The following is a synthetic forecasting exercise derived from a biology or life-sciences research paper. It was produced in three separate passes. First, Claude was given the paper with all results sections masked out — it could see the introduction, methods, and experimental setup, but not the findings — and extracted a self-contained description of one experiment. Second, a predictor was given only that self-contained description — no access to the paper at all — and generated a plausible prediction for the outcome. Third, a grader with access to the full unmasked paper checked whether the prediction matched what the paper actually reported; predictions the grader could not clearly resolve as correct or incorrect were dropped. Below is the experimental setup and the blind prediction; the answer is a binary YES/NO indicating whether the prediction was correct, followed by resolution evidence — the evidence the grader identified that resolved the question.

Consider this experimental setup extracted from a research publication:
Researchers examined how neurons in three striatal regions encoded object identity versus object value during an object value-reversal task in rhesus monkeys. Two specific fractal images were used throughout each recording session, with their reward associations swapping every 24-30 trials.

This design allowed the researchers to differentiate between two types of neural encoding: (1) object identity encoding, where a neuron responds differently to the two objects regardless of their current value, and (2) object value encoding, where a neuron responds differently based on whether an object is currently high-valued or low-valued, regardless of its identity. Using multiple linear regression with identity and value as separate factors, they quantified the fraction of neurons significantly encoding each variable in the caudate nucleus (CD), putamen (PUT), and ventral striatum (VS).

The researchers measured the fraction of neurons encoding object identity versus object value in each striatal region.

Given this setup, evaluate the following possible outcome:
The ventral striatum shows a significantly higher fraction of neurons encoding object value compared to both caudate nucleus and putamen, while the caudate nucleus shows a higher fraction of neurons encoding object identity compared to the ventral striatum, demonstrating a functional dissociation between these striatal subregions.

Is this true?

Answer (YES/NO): NO